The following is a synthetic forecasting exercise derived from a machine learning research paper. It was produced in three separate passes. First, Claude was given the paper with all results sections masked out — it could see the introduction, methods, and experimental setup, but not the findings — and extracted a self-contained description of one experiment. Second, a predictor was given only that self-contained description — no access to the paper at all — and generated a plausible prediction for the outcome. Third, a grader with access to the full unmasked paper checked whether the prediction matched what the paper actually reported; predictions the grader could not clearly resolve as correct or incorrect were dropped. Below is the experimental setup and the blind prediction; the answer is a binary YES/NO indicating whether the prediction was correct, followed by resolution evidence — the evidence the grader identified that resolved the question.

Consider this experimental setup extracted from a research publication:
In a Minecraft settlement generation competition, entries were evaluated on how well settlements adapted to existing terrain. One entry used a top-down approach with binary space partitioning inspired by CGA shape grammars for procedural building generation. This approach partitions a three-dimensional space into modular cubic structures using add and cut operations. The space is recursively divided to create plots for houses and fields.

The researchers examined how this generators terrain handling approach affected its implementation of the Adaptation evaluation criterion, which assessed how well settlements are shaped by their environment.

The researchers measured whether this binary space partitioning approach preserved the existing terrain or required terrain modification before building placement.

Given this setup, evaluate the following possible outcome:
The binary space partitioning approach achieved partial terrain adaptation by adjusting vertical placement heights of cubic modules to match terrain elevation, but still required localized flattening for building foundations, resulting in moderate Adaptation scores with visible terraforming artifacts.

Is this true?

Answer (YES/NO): NO